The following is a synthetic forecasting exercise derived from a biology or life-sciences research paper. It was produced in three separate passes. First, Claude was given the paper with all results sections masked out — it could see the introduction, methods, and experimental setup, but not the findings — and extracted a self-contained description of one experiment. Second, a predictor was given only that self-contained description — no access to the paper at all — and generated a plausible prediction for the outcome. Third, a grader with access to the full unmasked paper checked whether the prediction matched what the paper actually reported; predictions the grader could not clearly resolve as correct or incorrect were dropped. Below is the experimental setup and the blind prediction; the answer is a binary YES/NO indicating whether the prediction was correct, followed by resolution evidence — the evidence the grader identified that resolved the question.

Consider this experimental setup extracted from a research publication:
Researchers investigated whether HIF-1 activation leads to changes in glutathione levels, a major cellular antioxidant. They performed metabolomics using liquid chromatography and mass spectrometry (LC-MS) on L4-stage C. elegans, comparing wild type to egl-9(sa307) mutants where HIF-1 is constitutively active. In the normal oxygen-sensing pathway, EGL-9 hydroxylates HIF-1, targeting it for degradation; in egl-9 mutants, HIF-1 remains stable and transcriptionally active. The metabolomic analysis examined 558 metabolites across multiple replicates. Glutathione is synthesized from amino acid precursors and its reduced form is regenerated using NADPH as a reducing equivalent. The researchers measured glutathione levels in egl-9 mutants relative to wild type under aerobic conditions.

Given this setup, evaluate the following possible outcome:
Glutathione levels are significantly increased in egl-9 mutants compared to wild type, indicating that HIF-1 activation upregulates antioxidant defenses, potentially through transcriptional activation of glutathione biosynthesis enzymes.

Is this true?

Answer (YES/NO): YES